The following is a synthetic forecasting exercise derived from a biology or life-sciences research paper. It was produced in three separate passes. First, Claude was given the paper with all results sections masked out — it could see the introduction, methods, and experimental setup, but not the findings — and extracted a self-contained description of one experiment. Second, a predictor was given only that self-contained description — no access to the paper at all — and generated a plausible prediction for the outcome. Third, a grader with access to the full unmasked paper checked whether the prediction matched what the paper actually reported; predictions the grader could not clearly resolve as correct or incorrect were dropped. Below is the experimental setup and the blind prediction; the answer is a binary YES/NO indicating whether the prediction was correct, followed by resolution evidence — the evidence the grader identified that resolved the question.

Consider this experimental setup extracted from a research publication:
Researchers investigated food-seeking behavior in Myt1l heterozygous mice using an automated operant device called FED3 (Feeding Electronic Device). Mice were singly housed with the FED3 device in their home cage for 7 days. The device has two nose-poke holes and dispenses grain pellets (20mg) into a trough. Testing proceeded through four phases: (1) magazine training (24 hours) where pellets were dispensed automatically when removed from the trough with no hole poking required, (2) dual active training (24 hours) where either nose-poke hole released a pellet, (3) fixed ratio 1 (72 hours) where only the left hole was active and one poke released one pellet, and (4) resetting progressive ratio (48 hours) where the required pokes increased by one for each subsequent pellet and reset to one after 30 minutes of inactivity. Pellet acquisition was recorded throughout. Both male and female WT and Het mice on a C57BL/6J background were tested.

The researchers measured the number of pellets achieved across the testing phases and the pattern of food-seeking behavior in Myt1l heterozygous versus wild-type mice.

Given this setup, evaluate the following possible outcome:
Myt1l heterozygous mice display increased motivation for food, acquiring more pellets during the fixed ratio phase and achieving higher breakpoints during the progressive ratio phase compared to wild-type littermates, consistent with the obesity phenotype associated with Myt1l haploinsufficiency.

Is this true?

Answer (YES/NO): NO